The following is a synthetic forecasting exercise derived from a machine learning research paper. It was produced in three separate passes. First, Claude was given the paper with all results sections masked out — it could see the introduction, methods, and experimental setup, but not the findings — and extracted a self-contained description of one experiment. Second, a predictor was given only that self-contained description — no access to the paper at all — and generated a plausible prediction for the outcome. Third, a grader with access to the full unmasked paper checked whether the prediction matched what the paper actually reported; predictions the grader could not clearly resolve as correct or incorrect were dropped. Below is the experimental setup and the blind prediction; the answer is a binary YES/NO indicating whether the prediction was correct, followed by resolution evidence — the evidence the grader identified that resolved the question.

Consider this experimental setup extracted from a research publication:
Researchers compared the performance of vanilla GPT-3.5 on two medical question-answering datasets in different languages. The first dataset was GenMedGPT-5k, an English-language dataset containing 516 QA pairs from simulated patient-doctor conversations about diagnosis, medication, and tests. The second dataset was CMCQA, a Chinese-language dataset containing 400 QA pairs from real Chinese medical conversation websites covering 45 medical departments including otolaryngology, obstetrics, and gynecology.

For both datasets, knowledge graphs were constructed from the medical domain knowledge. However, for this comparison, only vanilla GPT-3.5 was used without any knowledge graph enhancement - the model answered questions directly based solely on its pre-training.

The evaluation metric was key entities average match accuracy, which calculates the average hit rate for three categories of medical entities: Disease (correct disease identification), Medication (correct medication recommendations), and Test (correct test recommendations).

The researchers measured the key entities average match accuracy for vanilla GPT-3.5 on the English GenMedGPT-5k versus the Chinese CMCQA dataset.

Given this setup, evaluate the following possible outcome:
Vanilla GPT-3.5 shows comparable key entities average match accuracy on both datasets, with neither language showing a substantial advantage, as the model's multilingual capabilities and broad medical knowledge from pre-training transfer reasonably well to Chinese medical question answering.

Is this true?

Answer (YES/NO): NO